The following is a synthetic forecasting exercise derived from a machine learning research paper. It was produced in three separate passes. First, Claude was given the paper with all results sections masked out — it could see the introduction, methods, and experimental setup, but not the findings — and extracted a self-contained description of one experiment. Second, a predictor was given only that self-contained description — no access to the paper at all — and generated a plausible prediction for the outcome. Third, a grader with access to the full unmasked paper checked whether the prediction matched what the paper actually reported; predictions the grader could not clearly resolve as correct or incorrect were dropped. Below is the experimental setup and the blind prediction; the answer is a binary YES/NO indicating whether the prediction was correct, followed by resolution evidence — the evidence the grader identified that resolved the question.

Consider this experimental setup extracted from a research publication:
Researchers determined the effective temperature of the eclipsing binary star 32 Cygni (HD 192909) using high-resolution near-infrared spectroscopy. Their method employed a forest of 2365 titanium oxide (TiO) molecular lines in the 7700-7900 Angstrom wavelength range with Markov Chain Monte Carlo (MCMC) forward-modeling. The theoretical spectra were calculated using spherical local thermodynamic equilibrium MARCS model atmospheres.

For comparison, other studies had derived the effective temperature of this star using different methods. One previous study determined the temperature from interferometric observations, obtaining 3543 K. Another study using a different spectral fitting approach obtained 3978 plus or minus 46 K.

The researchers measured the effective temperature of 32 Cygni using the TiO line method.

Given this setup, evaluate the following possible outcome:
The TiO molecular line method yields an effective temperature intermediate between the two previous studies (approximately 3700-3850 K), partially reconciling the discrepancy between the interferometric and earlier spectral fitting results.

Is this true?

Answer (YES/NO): YES